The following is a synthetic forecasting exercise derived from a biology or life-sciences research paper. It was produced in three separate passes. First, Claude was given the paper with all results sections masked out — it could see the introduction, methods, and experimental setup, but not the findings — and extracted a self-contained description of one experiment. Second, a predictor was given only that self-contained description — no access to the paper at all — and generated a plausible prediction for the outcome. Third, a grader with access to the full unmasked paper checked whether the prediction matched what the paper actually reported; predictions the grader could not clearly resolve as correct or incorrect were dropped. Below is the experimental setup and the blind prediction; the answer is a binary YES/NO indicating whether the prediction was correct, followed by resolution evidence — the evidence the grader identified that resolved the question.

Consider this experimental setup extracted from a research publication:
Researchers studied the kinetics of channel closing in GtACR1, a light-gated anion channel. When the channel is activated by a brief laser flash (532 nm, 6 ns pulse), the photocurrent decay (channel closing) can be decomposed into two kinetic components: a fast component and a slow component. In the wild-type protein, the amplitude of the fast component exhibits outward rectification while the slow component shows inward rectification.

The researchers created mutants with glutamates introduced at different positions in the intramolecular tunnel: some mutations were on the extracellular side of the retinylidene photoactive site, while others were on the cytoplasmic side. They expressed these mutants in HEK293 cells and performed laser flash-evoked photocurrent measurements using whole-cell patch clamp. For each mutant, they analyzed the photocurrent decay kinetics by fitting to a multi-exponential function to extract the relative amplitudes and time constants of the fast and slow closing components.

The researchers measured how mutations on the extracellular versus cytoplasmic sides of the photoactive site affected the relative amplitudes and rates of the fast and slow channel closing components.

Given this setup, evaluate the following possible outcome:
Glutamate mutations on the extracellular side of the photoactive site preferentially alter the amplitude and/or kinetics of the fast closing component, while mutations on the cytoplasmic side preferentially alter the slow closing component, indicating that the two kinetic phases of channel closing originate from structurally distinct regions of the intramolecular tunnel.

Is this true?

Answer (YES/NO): NO